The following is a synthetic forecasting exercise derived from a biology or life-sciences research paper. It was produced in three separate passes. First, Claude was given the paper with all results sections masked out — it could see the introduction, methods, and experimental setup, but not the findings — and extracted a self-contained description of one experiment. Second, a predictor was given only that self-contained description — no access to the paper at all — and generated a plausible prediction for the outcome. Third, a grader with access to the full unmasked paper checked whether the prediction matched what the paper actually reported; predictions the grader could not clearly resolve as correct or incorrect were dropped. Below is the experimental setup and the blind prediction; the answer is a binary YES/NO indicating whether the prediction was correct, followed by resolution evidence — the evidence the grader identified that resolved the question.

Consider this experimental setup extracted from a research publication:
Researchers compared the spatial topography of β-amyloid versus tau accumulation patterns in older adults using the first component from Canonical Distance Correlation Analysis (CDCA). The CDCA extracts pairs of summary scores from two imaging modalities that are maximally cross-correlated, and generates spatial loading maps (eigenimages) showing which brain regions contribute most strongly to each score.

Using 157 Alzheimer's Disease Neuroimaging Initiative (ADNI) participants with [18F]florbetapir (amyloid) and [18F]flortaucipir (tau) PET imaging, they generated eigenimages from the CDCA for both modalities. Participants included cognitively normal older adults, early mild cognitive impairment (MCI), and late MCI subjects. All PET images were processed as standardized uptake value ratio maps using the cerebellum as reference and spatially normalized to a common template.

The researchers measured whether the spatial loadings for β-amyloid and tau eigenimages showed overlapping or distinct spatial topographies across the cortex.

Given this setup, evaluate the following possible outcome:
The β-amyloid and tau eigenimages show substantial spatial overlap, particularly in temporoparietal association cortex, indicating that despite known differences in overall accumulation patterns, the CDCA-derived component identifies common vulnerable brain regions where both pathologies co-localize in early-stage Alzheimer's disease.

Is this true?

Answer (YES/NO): NO